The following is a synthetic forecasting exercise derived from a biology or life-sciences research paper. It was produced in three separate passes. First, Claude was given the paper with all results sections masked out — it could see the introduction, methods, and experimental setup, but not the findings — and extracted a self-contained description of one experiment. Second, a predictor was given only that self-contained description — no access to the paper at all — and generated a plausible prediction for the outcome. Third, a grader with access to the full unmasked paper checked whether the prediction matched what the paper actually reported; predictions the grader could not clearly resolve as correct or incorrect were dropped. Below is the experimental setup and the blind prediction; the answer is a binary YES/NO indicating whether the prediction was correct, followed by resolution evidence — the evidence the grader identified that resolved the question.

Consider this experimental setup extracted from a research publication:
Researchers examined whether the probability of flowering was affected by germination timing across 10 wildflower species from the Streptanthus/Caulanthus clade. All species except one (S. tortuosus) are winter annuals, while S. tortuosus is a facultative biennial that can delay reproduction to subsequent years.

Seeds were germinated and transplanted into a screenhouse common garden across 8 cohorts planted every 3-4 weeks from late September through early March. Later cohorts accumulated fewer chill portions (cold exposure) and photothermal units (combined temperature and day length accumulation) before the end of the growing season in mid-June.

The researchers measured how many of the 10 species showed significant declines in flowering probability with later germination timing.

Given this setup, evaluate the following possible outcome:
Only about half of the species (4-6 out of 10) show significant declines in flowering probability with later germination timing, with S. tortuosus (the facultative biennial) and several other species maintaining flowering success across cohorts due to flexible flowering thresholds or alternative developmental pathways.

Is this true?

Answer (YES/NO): NO